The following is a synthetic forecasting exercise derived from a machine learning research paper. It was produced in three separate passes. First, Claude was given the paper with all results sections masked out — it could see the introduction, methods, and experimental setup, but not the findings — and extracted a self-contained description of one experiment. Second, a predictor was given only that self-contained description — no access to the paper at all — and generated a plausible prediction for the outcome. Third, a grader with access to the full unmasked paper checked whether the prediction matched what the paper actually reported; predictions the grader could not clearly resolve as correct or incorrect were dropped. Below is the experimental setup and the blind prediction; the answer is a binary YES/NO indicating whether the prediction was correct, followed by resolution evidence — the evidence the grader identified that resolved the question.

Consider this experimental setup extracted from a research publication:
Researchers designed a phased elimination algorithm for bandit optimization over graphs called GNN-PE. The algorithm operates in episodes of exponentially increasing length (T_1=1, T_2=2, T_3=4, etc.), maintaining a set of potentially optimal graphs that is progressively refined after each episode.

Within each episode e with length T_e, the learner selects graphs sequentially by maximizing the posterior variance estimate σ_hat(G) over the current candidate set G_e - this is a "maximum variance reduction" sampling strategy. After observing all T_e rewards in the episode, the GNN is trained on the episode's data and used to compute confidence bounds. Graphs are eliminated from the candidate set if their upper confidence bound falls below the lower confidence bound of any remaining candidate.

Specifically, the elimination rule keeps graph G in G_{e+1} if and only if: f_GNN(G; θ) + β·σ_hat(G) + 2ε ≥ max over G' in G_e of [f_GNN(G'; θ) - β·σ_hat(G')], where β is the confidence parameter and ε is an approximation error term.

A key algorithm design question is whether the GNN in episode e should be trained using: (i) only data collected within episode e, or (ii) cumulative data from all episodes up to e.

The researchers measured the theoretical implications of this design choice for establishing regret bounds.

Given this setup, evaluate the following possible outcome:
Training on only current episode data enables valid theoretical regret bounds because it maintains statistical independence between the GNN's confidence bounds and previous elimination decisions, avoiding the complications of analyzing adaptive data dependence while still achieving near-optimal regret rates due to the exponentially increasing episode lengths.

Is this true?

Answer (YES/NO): YES